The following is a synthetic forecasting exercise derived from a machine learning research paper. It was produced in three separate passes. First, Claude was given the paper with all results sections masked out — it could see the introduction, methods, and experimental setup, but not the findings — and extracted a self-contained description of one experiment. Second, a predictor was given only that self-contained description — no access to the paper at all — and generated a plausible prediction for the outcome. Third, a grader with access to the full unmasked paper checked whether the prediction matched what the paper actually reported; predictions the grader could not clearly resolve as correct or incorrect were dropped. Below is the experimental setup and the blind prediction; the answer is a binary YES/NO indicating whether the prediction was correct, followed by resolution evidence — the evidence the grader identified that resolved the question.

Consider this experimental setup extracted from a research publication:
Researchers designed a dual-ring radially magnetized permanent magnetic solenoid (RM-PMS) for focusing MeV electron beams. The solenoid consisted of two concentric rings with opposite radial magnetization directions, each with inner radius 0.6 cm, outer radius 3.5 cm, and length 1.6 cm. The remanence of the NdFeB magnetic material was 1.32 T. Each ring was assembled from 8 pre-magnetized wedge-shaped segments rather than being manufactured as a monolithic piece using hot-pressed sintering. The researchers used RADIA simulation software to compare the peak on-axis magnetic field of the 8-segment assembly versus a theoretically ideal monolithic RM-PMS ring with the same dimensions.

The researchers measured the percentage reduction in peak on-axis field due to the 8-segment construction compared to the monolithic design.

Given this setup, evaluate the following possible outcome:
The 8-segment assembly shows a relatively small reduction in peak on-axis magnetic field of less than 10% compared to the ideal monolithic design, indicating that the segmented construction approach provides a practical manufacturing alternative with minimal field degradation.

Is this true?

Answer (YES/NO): YES